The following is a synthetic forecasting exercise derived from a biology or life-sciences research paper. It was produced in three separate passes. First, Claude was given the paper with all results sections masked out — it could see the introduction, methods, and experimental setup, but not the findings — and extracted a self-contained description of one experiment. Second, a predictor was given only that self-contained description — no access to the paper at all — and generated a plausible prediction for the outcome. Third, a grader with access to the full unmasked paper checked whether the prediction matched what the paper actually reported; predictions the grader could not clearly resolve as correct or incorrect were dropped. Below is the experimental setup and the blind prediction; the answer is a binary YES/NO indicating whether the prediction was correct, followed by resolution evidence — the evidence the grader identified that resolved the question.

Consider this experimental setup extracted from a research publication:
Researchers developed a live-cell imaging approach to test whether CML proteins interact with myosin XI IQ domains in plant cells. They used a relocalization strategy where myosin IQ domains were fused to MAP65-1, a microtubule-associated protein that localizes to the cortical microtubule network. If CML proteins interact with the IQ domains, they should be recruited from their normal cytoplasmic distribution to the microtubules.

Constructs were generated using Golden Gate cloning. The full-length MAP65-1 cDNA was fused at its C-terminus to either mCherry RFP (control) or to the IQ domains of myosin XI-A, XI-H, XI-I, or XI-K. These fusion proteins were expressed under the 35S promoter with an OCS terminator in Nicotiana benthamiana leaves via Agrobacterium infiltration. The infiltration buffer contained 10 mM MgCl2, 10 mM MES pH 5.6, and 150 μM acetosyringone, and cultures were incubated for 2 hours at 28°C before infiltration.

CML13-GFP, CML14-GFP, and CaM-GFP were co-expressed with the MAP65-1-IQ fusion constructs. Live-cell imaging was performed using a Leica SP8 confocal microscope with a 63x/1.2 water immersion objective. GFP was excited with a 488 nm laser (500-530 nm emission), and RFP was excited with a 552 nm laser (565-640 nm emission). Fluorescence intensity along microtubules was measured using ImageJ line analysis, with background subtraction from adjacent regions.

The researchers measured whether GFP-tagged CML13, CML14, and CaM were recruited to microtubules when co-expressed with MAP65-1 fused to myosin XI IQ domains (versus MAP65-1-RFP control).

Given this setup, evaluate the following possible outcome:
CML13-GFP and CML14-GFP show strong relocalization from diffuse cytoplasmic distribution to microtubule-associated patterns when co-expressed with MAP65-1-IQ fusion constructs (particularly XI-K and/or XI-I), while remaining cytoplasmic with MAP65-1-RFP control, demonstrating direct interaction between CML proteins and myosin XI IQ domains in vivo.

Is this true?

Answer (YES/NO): YES